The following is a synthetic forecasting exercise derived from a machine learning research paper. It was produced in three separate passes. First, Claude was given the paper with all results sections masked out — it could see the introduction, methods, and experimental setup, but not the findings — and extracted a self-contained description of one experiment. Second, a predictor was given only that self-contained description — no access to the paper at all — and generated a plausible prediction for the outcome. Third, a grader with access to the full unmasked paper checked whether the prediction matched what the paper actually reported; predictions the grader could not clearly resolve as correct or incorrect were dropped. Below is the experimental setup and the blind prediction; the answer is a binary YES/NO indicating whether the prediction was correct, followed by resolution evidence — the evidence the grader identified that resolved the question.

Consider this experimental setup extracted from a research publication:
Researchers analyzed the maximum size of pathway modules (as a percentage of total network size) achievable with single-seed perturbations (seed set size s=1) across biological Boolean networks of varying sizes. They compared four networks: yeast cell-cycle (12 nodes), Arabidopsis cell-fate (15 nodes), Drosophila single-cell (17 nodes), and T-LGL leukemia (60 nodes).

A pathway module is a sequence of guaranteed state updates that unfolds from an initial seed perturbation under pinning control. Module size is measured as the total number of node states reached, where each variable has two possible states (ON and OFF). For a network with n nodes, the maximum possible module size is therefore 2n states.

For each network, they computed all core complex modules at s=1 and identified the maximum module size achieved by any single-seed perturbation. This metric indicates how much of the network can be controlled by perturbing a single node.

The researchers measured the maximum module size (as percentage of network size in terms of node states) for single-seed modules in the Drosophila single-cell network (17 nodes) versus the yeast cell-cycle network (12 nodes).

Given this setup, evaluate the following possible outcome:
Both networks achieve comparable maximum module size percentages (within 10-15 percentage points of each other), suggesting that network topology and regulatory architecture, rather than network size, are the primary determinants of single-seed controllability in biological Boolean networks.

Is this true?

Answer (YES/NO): NO